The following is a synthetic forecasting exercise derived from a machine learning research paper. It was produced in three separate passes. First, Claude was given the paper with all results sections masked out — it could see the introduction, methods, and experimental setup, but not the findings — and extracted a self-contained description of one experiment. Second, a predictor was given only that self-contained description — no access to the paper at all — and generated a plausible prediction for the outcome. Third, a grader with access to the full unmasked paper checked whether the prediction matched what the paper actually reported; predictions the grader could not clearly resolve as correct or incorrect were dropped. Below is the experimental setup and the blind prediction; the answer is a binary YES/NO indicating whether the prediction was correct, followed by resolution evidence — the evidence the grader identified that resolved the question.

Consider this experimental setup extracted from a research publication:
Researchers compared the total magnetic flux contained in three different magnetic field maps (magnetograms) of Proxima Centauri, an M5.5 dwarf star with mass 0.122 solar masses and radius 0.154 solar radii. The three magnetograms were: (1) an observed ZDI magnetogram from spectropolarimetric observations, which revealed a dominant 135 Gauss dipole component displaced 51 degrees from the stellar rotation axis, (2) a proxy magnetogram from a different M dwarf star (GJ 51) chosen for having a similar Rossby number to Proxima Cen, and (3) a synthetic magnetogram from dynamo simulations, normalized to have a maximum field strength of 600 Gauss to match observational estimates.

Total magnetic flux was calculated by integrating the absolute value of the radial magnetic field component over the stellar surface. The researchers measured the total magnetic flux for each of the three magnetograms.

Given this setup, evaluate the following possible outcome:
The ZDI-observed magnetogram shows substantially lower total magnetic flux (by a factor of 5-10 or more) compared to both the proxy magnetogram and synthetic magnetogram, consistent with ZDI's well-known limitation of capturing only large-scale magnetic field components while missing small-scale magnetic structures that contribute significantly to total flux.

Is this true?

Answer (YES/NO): NO